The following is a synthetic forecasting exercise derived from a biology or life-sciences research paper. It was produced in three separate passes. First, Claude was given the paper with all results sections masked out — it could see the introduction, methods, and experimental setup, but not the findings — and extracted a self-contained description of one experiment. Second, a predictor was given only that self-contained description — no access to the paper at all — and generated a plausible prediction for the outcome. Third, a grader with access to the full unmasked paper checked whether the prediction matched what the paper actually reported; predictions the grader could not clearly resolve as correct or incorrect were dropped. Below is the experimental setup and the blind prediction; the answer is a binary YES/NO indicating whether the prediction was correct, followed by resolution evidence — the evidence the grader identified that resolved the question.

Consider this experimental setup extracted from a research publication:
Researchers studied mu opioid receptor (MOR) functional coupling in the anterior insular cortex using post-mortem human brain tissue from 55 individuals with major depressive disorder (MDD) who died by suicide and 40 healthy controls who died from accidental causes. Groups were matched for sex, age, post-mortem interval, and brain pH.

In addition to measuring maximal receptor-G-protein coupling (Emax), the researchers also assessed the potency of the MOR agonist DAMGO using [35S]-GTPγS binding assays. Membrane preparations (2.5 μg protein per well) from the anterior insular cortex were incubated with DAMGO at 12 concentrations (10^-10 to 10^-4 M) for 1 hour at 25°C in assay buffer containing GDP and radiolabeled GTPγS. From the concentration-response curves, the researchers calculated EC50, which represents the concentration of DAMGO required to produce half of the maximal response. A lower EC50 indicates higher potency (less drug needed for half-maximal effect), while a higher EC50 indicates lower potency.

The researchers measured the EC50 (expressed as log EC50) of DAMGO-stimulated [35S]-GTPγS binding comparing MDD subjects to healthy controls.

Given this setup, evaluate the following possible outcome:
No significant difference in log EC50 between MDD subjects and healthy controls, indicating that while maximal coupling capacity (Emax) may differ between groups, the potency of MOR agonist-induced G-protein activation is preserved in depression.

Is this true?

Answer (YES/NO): YES